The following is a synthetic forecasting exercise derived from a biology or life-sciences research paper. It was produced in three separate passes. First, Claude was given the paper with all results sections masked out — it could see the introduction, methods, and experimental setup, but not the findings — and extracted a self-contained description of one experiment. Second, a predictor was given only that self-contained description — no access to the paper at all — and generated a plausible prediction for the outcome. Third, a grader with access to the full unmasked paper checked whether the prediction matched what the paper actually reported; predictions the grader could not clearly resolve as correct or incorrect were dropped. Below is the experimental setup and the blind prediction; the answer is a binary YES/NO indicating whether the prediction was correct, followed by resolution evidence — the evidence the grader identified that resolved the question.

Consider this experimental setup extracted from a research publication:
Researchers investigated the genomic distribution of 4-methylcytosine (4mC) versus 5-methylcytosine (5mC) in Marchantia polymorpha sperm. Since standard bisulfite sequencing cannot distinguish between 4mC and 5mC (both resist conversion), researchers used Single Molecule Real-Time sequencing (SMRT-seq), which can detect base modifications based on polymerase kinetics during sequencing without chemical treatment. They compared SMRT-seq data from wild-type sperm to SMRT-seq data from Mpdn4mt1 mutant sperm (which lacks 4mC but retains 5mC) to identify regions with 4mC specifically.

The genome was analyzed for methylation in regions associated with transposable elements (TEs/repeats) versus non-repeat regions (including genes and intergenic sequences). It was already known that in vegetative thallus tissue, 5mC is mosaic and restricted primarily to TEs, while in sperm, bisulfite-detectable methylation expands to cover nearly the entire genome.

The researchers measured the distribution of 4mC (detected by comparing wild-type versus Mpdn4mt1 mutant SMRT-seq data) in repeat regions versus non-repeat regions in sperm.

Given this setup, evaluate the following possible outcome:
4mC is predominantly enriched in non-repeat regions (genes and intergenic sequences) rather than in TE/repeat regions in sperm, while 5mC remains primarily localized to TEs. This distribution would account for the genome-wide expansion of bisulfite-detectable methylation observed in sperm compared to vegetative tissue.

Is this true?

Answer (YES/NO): YES